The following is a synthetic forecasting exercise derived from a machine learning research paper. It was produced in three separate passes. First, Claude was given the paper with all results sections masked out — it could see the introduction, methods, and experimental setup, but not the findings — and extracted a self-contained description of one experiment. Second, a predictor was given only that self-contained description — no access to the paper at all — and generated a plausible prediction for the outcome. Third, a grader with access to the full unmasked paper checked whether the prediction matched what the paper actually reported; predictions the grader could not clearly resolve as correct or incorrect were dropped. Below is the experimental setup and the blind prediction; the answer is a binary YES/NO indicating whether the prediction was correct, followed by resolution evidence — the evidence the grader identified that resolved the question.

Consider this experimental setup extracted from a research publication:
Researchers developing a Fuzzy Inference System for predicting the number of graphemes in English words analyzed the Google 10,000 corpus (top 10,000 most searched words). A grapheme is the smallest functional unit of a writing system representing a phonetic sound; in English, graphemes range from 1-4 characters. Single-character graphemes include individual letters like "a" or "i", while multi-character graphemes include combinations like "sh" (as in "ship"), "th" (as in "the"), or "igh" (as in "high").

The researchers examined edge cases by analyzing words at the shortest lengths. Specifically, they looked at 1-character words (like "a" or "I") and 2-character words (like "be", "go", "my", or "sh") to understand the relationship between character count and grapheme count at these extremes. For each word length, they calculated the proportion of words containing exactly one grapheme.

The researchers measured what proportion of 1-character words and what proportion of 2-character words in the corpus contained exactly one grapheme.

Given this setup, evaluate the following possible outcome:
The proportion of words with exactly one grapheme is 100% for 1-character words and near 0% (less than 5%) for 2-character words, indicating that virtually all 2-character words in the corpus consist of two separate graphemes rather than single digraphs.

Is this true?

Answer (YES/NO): NO